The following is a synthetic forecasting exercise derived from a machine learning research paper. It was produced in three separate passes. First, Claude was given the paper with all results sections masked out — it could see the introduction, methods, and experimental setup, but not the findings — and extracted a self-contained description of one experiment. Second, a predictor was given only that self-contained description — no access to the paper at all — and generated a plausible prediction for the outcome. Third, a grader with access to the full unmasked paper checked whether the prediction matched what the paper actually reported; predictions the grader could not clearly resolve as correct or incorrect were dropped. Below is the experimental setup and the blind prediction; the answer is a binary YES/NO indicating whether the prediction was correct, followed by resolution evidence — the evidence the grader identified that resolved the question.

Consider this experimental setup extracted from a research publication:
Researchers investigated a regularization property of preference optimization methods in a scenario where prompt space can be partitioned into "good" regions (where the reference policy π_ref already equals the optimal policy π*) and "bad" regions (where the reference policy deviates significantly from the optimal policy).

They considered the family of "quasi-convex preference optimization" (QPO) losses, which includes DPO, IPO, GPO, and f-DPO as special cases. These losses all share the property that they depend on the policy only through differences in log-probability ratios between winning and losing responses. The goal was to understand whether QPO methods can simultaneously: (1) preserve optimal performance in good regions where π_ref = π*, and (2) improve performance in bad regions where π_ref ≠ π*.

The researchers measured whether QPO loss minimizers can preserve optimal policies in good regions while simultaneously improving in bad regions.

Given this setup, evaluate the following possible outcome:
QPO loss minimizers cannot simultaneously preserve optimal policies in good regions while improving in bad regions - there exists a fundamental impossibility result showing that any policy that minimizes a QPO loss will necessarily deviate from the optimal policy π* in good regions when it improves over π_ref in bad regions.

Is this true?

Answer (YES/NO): YES